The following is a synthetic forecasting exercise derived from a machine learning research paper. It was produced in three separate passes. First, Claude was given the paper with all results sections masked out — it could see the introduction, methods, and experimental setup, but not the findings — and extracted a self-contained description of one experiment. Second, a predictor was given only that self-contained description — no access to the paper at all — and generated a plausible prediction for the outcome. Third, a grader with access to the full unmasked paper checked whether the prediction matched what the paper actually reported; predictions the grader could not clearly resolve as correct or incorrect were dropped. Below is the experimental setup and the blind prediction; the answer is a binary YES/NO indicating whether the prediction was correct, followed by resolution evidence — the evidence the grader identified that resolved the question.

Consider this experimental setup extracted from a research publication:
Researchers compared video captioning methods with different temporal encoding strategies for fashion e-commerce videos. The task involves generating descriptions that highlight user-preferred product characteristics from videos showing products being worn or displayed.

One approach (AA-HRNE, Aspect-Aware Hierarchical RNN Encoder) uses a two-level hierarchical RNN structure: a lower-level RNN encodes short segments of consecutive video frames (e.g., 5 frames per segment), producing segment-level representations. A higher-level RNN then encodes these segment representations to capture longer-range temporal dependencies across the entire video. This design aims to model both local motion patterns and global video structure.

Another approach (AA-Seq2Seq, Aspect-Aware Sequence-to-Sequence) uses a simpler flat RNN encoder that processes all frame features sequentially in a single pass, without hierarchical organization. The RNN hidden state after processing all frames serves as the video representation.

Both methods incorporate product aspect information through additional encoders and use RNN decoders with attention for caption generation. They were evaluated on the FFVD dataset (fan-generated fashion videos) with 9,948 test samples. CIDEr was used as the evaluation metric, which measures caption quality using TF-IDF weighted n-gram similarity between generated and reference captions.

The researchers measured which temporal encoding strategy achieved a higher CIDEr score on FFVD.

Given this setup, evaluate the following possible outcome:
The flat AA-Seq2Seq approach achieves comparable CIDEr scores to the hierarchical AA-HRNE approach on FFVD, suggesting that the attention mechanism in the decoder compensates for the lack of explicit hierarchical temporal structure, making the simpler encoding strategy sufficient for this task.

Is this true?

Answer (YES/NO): NO